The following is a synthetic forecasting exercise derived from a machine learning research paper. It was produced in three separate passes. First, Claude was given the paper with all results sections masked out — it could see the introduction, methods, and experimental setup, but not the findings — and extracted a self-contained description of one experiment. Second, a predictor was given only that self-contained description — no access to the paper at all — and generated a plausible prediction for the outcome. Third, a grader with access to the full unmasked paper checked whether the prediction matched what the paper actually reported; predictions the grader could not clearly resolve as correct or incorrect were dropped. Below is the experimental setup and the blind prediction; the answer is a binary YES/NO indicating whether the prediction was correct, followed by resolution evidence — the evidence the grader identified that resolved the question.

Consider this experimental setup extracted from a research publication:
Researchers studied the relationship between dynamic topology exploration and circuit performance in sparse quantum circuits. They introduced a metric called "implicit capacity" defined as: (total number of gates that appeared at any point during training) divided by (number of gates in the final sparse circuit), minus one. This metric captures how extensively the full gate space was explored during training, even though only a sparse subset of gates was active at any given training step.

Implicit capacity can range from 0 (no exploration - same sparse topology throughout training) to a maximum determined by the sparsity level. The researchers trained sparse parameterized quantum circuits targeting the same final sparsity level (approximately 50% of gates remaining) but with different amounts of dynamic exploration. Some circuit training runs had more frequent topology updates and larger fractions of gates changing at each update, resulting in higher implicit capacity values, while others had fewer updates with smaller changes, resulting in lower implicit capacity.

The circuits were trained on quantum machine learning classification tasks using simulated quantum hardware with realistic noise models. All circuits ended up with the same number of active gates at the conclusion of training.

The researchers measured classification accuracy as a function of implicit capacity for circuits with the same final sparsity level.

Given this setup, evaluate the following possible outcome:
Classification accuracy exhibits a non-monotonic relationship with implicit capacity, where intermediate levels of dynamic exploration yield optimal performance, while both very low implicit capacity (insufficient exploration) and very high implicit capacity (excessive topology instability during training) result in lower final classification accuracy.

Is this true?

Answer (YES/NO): NO